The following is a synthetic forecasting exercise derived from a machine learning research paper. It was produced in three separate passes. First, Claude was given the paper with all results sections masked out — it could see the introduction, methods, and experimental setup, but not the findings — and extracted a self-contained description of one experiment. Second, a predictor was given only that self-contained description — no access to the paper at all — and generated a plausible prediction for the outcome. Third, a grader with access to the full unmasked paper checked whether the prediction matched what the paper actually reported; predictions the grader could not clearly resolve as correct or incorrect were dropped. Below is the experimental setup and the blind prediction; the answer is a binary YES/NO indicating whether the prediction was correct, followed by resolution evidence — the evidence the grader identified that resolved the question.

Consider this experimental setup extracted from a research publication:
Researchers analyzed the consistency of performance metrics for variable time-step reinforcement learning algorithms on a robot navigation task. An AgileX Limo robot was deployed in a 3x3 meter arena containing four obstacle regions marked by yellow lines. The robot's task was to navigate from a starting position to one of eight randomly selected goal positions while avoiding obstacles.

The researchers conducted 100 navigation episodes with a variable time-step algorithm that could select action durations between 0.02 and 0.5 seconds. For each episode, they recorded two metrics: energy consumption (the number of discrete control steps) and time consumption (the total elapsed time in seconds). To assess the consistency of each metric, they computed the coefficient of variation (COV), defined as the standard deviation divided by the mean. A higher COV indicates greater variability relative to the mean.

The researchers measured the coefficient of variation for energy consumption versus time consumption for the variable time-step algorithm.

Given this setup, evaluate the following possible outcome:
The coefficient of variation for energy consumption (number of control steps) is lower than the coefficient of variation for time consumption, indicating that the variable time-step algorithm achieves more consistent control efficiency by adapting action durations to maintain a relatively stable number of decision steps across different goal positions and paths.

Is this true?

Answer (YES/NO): YES